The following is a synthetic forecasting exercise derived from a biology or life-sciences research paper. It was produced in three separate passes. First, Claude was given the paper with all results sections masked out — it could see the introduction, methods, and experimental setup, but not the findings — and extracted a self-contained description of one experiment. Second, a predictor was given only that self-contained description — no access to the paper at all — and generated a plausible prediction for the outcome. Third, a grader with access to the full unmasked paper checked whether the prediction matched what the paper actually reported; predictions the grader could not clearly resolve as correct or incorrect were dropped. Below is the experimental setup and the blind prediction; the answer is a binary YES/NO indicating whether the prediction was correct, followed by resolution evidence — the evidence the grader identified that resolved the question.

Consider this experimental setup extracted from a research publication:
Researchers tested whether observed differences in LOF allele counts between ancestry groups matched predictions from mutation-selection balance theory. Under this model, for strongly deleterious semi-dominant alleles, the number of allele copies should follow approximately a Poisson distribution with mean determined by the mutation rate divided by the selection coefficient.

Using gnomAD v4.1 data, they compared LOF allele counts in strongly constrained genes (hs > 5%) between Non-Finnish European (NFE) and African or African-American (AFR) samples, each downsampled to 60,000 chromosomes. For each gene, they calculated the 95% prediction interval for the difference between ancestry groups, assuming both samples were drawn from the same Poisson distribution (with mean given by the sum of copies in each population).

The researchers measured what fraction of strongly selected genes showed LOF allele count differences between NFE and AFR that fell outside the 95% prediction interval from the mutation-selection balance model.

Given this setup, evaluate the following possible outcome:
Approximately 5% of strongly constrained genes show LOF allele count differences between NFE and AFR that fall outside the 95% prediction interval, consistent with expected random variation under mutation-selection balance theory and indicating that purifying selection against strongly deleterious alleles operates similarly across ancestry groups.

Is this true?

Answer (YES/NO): YES